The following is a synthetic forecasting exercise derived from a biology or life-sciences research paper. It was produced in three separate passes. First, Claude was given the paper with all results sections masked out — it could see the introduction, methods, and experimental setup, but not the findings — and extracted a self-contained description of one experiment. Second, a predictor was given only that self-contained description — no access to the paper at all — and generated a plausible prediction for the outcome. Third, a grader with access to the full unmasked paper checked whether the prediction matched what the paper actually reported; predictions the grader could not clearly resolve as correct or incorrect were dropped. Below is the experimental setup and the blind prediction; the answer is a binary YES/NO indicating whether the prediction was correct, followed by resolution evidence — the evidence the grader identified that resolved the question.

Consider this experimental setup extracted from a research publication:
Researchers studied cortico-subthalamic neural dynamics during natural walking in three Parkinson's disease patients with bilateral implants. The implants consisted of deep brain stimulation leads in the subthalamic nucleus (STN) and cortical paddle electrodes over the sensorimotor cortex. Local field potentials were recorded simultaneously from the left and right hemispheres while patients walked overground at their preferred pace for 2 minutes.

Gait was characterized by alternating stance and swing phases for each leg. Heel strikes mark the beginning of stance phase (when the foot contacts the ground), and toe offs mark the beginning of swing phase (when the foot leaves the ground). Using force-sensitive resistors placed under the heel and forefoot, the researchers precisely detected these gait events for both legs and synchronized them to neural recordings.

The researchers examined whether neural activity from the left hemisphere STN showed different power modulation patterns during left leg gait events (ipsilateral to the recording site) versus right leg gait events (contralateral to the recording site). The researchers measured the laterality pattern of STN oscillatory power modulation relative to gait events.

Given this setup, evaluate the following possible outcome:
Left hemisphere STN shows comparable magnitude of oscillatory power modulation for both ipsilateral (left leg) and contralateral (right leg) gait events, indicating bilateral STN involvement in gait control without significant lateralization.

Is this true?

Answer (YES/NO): NO